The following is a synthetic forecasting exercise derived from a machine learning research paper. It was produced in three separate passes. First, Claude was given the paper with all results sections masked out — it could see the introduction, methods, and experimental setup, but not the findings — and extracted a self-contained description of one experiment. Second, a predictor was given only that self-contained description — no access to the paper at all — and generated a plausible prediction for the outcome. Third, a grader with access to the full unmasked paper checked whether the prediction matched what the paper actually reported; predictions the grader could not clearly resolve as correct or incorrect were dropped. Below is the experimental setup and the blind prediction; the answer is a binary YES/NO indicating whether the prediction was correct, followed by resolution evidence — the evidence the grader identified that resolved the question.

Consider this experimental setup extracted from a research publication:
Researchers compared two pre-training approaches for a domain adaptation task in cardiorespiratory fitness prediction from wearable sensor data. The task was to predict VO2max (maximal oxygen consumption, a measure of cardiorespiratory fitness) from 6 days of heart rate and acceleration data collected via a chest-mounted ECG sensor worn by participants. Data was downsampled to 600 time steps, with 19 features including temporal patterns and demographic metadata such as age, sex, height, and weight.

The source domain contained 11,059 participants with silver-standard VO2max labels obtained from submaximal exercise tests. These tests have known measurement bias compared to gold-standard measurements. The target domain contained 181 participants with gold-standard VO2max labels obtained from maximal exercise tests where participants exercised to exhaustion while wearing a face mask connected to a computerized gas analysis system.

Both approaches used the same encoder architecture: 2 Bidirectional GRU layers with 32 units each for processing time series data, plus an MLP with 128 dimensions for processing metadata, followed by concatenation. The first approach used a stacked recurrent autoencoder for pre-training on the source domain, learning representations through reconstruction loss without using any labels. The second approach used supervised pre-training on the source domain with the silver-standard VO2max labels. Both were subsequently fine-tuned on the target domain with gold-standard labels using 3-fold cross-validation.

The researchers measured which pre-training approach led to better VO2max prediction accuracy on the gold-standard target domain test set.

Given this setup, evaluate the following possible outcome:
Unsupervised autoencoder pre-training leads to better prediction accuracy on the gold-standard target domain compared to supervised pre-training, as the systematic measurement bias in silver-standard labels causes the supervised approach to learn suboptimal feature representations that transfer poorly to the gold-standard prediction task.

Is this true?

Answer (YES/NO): NO